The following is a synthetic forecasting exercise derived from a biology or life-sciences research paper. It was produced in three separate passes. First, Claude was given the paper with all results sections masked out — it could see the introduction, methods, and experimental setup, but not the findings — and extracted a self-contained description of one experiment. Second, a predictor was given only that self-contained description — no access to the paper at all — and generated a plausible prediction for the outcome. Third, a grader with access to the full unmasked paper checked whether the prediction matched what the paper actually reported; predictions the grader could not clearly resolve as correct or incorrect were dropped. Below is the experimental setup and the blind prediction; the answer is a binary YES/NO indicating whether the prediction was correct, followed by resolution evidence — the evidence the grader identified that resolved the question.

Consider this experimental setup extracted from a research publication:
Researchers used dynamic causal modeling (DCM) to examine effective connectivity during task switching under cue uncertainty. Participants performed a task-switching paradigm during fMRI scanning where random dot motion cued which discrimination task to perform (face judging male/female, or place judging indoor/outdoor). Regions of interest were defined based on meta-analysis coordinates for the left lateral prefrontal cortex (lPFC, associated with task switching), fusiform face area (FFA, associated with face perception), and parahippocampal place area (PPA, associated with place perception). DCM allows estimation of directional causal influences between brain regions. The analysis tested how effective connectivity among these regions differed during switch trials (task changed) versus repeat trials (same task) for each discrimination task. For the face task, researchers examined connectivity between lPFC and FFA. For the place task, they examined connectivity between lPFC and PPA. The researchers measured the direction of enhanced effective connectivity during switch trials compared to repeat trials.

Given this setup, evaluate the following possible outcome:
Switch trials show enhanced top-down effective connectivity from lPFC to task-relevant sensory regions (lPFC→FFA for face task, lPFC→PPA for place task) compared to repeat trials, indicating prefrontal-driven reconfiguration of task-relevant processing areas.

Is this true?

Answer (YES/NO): YES